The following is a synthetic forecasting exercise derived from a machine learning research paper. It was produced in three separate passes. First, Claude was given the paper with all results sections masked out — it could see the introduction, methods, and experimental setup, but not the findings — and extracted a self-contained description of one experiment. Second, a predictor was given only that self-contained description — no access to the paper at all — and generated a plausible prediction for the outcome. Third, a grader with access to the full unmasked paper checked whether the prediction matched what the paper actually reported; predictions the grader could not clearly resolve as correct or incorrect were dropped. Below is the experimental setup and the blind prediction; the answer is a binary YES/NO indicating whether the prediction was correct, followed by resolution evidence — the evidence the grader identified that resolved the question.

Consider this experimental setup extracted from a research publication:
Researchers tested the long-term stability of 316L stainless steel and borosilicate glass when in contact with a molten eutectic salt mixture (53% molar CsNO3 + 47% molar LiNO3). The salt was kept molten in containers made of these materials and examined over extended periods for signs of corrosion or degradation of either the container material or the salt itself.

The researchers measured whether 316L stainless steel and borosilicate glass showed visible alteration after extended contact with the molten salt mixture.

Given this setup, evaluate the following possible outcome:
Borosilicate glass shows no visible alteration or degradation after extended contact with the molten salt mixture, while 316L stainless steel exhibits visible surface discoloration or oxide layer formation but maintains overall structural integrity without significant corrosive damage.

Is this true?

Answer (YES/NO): NO